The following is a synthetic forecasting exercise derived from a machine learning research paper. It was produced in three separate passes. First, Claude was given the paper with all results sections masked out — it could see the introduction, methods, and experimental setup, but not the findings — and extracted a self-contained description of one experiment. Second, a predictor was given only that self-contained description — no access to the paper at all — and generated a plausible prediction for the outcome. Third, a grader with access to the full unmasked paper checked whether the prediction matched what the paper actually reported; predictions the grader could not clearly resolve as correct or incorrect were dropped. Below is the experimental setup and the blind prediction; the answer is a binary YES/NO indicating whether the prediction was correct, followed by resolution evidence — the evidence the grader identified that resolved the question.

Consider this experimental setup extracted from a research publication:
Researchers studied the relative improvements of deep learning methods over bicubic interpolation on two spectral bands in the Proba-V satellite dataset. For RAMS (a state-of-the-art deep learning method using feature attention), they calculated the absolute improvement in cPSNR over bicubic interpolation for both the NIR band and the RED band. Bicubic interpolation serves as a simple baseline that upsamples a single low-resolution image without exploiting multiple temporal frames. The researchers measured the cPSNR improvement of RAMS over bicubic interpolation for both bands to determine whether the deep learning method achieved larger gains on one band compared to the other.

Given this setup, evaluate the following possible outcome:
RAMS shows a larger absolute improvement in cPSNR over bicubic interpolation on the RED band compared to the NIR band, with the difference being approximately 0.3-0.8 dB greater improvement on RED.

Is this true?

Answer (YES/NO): NO